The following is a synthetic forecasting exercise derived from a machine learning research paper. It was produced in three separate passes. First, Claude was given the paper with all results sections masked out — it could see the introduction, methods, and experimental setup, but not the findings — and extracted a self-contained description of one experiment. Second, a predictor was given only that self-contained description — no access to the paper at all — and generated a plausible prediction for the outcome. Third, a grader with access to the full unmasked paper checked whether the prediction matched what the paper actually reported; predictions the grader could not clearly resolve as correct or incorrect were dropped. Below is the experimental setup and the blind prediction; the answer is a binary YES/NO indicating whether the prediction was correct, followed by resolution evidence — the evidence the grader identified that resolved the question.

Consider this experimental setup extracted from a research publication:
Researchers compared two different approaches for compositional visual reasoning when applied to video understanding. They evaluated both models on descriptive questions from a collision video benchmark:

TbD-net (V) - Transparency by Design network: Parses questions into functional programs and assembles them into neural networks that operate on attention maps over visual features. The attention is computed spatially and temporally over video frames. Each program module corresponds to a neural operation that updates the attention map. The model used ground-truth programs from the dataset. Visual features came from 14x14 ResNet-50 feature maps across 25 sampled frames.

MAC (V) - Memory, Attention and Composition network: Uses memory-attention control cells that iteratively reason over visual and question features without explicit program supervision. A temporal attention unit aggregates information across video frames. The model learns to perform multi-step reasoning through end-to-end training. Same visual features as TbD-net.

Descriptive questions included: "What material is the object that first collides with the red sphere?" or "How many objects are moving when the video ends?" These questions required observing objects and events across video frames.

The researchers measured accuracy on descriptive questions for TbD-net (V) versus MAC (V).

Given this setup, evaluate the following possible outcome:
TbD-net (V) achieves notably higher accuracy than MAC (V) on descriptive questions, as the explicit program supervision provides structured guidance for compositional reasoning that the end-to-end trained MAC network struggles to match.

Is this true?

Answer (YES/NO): NO